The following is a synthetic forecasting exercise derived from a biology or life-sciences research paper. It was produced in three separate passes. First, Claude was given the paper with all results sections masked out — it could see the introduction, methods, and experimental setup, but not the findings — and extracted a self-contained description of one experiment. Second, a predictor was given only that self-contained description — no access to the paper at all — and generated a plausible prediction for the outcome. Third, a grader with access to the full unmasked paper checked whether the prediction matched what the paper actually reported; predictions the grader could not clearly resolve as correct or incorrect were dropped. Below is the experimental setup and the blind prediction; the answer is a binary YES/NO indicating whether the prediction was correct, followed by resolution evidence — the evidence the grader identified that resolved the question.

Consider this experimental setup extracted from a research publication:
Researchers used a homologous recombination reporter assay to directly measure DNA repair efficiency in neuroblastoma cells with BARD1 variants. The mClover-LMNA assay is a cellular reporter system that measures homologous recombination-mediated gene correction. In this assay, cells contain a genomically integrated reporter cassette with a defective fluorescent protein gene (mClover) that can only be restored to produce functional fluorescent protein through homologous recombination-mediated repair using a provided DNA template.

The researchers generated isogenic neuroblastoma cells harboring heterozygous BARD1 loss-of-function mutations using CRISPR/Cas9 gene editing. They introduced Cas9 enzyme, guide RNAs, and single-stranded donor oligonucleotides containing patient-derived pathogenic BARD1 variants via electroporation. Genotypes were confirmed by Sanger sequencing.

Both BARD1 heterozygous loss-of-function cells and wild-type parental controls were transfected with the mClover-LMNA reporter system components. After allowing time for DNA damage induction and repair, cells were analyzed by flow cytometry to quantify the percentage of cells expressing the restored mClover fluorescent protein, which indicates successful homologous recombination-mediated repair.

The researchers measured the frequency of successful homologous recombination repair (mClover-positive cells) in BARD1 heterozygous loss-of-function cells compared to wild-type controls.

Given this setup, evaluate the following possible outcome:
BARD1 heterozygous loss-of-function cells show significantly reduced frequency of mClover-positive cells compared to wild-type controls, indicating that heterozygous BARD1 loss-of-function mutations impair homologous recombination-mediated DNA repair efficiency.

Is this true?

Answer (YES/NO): YES